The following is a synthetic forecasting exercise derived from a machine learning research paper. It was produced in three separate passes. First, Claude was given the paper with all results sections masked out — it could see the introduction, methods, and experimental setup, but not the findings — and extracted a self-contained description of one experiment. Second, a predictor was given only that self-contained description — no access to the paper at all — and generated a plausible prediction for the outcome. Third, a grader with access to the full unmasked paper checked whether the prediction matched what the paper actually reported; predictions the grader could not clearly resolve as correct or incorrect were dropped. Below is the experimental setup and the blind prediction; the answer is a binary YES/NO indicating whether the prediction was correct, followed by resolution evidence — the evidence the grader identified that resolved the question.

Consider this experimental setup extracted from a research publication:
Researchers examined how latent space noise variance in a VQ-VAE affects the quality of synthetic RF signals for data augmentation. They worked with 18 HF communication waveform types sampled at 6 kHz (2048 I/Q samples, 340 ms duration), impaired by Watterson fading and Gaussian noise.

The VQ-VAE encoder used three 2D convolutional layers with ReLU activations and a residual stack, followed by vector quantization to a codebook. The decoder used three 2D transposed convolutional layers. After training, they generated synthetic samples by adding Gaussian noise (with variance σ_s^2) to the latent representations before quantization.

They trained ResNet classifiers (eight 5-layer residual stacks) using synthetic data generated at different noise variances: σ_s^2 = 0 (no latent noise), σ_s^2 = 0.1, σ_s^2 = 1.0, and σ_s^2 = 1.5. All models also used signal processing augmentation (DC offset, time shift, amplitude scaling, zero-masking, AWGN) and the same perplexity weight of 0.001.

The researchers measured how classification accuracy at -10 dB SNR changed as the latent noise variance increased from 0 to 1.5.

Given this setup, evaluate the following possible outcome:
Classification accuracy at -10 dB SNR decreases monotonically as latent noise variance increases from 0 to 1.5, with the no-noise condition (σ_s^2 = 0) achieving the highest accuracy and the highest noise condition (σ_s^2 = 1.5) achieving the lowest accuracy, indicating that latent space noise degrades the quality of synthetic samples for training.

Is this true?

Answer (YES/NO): NO